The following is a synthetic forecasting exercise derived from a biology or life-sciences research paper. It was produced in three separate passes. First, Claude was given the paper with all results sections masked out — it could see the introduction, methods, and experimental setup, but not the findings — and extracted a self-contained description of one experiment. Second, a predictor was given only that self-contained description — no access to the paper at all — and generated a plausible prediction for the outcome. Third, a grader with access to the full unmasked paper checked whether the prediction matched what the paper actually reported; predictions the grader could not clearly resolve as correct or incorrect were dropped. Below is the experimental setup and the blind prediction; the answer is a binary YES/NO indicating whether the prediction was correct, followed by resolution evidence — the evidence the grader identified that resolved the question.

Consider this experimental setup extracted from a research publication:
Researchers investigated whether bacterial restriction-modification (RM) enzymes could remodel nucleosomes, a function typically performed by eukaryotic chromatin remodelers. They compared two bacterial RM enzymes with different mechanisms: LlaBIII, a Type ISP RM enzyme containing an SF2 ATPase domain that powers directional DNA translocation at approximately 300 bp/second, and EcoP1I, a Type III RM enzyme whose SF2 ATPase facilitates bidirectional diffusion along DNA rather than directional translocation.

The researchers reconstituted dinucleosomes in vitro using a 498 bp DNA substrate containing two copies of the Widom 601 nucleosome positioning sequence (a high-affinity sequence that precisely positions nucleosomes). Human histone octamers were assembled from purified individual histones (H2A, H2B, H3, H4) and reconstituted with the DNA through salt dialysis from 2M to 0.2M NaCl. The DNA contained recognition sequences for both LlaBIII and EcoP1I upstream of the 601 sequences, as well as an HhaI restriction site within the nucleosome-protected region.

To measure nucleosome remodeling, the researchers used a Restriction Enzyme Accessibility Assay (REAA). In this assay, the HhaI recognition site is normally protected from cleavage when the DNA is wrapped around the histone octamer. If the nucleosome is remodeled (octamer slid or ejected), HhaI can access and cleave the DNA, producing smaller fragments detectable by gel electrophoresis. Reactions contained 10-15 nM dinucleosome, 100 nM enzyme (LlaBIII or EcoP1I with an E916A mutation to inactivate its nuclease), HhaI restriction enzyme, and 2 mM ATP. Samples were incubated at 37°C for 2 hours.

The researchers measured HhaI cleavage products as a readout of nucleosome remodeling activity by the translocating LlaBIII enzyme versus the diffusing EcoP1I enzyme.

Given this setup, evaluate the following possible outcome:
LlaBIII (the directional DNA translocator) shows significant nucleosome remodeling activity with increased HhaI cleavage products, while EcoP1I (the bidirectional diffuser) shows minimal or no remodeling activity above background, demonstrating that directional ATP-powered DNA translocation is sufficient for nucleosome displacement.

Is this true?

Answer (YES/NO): YES